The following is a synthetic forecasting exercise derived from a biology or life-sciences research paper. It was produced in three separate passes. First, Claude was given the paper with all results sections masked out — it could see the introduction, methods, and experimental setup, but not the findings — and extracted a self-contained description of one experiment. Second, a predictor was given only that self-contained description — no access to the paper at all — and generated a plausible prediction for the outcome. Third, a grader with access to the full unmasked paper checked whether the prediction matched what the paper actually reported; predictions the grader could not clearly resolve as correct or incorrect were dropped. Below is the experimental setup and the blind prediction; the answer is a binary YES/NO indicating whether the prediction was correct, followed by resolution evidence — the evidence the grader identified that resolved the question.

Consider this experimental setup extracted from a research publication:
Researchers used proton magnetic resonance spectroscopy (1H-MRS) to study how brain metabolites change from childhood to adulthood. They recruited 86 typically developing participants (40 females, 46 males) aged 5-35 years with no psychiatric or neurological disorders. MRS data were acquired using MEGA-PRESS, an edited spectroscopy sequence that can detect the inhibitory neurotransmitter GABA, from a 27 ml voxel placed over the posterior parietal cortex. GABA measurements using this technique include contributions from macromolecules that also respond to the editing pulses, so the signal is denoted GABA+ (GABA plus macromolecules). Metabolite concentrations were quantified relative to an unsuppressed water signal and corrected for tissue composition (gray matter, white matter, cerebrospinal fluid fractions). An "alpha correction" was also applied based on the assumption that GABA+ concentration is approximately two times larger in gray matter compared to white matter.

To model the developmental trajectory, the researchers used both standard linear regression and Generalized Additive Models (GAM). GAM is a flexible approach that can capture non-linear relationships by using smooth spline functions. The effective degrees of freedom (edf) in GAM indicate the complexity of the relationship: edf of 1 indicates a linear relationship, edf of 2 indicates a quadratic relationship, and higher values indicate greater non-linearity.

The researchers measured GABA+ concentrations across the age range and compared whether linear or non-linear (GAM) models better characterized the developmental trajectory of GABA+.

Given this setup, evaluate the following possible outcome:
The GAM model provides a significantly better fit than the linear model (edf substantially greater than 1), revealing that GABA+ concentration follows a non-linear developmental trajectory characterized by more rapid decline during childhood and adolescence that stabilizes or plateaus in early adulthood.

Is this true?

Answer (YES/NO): YES